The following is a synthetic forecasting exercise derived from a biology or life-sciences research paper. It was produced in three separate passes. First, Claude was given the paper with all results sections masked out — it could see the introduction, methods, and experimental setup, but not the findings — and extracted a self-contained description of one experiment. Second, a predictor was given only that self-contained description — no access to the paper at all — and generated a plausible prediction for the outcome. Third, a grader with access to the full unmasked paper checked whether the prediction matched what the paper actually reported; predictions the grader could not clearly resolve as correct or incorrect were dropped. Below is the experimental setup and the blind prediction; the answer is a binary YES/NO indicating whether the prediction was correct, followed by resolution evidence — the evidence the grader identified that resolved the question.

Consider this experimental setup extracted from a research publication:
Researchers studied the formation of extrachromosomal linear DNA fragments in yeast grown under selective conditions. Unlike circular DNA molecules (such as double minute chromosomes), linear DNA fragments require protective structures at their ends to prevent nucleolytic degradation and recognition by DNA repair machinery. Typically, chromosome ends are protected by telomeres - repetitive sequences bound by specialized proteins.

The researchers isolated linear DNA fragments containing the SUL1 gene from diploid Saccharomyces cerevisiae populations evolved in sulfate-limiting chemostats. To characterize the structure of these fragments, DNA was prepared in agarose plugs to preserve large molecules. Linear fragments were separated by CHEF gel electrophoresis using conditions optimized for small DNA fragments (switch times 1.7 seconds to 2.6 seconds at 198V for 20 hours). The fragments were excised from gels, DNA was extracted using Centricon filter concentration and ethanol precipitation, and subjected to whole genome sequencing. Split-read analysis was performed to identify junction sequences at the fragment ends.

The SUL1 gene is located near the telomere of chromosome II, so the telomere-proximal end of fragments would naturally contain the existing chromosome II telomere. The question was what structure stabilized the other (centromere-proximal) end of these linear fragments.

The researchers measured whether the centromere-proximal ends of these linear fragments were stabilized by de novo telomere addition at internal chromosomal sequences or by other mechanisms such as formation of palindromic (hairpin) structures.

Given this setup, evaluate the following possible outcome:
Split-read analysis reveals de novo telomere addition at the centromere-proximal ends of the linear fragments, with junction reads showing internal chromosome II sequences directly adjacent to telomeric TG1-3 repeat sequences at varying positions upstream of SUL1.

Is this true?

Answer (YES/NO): YES